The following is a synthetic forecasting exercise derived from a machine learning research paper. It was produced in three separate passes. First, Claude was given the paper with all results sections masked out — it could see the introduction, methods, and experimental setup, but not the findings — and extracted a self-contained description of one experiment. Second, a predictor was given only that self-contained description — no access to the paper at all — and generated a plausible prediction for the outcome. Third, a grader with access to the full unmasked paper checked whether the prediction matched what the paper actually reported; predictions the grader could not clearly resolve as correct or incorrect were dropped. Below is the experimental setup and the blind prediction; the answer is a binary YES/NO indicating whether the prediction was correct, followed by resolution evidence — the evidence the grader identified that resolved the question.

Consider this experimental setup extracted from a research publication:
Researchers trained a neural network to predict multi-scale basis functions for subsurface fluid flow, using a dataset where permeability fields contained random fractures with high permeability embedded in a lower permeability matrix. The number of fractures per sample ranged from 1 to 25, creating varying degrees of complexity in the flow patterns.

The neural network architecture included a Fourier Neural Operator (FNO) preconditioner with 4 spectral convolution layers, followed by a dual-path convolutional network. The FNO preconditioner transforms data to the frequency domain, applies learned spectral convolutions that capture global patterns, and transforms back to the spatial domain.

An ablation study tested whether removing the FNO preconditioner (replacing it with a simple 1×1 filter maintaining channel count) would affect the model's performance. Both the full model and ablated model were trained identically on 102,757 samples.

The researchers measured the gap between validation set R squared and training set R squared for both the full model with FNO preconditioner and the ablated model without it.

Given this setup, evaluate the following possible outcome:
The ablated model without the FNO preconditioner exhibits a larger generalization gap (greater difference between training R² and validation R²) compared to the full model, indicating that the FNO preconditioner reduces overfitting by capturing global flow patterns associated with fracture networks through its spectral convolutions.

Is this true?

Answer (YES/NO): YES